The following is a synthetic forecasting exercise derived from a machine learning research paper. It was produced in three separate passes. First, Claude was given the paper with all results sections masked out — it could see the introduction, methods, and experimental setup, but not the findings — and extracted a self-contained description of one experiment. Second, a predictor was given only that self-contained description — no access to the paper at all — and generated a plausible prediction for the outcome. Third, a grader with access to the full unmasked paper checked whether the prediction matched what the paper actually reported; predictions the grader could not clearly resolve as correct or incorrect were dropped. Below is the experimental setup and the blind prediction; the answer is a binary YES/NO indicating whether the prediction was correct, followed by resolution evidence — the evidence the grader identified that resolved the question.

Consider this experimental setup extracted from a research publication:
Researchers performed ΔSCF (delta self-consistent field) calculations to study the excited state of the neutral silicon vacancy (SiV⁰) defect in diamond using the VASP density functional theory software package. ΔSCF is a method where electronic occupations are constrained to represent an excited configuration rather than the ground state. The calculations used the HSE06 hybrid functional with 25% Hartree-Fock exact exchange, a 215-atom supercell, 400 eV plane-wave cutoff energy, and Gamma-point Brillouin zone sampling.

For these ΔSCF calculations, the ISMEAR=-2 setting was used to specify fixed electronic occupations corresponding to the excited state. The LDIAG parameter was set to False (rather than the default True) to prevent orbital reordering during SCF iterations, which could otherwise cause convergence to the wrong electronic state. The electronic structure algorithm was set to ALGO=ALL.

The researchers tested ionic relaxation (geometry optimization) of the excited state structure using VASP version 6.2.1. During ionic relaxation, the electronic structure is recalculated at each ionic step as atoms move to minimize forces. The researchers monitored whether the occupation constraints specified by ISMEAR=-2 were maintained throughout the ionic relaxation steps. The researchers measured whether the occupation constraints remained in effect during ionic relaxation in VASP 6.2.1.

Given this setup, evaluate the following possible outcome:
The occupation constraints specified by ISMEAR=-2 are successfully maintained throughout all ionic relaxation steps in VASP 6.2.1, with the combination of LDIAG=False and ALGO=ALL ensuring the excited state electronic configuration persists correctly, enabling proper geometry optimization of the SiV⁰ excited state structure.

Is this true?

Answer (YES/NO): NO